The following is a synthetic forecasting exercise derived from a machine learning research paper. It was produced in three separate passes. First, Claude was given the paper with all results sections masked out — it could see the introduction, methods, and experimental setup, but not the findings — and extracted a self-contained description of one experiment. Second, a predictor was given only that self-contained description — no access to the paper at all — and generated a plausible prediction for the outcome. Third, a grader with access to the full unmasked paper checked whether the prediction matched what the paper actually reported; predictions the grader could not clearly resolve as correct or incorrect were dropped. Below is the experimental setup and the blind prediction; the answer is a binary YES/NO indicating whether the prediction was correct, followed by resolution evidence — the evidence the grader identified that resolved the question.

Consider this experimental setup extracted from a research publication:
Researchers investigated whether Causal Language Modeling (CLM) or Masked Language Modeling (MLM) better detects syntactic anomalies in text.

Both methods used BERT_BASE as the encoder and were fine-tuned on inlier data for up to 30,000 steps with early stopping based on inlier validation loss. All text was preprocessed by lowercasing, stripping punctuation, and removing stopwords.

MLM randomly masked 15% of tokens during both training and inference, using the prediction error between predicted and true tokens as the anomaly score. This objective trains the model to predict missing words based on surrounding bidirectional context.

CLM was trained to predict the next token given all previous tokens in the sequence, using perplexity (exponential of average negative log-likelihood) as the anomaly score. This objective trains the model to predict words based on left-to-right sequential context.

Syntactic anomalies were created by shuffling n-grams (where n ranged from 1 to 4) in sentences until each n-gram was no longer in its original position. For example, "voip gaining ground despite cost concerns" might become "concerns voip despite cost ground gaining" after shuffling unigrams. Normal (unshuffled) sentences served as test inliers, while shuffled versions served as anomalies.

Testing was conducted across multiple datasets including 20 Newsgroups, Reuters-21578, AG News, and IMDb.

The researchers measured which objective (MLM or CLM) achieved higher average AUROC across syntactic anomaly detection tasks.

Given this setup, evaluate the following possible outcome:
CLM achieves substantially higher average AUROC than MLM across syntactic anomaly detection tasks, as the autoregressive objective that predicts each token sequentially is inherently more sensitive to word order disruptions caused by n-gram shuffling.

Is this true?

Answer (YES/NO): YES